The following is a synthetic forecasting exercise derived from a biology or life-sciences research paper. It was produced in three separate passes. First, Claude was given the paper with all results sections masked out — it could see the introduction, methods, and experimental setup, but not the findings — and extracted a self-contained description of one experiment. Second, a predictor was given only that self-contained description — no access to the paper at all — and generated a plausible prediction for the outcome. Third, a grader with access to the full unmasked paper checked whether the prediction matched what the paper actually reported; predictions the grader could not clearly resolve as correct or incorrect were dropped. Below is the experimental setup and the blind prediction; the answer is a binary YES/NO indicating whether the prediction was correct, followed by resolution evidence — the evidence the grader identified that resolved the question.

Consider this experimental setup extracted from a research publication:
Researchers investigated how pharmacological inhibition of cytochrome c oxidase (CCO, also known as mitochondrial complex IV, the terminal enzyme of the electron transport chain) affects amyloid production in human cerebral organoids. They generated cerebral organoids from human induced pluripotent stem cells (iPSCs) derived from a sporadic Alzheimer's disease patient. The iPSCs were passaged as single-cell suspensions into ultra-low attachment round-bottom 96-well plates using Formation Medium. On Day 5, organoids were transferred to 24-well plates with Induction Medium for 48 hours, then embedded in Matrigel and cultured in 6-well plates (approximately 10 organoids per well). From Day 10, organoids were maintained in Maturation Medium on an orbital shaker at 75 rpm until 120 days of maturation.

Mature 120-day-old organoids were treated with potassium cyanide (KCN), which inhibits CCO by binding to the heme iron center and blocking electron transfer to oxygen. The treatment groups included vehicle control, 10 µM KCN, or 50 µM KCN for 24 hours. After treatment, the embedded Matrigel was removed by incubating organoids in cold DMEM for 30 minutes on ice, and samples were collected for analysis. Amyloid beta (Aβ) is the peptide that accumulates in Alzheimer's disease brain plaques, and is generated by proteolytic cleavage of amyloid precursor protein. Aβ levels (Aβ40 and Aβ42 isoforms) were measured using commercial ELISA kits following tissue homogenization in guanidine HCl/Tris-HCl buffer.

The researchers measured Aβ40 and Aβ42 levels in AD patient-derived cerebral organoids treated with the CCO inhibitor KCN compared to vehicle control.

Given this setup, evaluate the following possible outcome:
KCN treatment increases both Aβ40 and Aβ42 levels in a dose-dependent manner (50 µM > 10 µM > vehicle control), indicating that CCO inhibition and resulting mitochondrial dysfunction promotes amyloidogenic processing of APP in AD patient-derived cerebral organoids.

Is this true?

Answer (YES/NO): YES